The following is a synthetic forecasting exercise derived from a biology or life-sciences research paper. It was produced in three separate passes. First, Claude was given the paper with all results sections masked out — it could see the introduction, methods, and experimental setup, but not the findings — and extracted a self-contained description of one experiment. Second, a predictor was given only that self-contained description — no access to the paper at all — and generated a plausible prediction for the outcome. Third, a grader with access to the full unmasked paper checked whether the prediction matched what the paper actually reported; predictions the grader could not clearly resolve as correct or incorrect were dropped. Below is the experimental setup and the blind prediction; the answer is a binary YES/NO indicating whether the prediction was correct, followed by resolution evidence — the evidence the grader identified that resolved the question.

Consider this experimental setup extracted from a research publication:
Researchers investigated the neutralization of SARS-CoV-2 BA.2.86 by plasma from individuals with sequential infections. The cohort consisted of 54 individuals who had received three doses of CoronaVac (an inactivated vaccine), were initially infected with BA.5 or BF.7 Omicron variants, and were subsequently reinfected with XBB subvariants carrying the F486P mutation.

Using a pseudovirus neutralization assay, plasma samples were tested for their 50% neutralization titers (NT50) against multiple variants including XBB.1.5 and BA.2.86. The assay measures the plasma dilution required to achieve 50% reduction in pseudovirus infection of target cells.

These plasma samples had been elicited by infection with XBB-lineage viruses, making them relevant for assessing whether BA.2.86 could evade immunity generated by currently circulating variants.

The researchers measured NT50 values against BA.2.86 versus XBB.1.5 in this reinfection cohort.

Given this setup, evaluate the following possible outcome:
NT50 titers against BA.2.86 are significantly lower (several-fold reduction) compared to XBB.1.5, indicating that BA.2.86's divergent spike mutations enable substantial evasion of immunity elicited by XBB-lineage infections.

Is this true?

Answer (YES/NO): YES